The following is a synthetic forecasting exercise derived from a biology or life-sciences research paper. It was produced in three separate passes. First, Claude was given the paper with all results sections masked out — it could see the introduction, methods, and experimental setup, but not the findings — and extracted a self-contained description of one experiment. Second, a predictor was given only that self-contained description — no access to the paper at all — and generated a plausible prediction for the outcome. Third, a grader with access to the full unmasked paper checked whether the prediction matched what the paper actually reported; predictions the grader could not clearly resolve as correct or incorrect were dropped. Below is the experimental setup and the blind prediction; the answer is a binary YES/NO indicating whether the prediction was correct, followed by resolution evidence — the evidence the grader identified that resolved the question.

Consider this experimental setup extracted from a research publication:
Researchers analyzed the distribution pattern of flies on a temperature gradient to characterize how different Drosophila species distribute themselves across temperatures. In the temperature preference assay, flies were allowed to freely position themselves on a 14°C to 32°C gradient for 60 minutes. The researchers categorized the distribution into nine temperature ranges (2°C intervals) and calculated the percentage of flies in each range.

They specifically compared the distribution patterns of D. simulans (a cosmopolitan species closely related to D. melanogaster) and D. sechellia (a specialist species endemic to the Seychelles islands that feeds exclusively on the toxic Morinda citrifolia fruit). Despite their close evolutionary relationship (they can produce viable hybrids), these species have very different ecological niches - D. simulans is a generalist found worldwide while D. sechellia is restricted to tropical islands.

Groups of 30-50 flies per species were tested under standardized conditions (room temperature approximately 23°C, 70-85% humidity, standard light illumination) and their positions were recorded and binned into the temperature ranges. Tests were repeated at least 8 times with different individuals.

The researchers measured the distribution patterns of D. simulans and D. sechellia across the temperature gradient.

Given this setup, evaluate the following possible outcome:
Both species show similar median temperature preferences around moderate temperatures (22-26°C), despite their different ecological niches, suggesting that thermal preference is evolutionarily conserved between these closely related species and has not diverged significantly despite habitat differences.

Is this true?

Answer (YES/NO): NO